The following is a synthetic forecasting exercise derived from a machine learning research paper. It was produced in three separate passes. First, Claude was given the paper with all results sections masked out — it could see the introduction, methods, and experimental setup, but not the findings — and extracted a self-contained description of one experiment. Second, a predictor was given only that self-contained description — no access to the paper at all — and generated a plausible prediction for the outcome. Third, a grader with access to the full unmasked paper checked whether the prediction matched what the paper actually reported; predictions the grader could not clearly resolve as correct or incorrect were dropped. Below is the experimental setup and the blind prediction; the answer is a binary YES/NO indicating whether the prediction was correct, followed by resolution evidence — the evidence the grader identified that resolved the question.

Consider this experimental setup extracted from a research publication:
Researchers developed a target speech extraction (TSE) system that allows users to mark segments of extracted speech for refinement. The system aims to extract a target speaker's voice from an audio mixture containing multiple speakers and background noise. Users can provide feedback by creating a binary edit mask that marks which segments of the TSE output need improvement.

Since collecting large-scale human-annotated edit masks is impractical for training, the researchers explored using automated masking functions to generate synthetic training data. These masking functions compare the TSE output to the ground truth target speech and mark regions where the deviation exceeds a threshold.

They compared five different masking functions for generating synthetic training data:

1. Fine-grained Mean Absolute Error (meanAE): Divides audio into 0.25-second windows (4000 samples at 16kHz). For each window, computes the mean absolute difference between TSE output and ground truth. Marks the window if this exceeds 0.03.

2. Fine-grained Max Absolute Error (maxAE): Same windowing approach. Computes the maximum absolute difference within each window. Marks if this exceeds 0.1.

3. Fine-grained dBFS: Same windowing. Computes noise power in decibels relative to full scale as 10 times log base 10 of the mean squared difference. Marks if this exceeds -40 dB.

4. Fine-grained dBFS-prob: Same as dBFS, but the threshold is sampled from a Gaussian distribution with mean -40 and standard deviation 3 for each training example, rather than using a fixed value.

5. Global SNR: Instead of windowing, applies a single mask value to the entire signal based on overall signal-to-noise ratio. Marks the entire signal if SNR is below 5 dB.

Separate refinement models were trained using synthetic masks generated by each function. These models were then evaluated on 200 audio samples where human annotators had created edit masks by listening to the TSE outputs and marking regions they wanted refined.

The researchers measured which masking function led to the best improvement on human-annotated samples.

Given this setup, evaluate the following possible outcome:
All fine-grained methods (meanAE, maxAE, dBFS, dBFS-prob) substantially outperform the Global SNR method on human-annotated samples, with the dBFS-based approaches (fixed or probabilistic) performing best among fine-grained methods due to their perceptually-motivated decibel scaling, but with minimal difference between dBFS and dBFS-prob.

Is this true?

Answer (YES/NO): NO